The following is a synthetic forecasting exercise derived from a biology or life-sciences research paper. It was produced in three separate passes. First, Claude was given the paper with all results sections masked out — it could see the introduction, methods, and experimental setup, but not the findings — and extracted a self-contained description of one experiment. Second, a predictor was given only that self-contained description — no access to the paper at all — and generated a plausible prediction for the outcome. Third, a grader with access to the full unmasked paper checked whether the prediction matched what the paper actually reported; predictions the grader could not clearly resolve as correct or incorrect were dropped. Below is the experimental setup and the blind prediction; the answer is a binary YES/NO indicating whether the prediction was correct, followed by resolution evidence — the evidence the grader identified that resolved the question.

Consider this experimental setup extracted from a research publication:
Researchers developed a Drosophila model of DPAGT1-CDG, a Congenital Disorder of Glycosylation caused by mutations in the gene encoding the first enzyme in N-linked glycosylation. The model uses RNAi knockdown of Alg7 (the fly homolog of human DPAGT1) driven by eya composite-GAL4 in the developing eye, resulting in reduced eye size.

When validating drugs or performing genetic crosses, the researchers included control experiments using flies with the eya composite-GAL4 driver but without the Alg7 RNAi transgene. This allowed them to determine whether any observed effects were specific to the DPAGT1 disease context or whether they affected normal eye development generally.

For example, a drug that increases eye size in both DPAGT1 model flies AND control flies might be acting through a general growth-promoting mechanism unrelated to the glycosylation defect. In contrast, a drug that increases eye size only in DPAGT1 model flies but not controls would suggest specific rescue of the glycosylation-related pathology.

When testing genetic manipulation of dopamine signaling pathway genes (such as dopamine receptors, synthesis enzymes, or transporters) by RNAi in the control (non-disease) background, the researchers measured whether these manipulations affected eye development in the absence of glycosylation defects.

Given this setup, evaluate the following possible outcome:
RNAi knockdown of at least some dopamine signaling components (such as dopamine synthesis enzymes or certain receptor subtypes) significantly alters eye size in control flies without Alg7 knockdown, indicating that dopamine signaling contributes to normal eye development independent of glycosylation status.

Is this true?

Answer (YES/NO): YES